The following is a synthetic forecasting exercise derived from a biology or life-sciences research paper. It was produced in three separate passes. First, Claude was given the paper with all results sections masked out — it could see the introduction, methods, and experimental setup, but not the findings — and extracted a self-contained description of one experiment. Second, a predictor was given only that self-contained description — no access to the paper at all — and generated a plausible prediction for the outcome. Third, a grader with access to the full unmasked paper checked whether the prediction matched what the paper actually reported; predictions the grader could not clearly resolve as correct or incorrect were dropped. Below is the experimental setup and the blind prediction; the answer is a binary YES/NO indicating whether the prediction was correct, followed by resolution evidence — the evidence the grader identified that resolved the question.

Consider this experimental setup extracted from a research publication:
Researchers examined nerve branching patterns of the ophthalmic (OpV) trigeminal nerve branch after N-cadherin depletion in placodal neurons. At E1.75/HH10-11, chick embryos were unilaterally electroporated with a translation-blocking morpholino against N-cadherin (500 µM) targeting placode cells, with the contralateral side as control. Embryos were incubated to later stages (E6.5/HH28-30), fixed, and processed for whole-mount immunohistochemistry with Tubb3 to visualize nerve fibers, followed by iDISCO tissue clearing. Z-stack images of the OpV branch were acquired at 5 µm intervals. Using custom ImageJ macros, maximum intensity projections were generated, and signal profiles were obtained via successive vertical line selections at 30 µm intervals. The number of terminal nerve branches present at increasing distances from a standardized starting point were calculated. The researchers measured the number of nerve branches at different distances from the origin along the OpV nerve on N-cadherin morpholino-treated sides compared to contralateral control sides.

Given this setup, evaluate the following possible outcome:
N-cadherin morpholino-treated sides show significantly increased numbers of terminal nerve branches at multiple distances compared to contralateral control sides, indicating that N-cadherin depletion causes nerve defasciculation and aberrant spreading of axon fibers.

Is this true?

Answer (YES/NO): NO